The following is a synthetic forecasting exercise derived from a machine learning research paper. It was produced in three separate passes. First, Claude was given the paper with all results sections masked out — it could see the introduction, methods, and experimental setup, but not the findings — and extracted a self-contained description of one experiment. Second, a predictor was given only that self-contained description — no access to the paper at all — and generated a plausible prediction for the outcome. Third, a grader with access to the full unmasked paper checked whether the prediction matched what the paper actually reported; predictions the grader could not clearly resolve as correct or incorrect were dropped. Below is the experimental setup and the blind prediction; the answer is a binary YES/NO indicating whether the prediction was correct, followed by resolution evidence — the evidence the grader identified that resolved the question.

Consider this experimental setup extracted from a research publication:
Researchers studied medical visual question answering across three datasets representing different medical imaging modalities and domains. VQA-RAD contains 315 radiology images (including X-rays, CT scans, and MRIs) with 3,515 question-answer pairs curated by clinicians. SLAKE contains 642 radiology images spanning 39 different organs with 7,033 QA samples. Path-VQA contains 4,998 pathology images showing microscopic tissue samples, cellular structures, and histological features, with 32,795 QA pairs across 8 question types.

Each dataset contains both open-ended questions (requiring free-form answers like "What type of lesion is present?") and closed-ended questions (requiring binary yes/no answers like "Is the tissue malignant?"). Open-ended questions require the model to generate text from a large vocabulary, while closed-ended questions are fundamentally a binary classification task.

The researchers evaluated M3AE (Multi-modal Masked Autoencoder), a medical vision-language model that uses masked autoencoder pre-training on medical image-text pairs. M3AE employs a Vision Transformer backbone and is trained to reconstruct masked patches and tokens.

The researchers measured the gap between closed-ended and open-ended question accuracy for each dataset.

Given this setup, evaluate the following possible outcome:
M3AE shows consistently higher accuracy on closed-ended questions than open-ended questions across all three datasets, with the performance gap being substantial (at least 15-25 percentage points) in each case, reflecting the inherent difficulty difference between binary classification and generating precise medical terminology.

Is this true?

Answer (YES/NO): NO